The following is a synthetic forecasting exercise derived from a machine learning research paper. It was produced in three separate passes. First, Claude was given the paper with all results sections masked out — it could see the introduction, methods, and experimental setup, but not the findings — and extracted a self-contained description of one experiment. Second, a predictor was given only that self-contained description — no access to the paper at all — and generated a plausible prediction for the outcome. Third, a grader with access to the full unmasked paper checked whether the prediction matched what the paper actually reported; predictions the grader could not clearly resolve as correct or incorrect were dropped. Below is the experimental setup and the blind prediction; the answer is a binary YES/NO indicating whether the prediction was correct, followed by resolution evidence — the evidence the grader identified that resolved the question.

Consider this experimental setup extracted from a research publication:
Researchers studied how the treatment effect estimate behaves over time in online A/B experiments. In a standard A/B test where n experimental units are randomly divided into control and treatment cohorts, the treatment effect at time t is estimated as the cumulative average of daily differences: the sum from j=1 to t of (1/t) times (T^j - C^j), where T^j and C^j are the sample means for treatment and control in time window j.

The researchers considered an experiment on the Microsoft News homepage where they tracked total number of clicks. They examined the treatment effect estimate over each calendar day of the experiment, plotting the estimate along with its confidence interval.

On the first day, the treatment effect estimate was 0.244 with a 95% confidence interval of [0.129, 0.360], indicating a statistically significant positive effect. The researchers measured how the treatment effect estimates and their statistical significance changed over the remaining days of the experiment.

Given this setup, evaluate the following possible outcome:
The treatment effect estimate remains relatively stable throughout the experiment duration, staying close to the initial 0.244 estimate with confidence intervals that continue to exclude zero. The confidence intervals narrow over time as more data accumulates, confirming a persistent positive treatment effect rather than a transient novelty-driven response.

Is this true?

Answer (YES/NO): NO